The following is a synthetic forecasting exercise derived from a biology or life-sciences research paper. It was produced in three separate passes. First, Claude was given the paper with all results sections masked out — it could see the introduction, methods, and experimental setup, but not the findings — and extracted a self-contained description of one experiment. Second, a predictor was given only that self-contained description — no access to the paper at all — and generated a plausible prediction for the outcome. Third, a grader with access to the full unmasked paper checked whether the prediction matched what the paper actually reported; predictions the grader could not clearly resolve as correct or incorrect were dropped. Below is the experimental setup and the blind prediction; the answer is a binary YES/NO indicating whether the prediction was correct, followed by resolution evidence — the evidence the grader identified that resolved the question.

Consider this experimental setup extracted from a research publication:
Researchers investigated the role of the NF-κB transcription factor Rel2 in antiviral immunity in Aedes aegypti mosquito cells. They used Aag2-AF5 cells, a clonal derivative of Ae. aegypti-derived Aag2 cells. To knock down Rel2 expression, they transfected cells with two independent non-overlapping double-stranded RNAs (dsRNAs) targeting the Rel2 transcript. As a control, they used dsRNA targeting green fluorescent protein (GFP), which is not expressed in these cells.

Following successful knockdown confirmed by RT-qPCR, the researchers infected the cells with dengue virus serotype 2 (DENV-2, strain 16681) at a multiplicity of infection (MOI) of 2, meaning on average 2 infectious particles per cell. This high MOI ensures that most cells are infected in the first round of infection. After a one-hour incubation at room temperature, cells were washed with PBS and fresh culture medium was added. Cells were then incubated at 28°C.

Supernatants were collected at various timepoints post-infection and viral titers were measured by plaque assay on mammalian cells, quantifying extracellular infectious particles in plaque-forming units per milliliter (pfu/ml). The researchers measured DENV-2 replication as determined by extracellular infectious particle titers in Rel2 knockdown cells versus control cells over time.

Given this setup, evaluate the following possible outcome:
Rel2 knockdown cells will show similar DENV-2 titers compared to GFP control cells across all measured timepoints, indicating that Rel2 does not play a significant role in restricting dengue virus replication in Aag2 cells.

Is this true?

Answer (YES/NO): YES